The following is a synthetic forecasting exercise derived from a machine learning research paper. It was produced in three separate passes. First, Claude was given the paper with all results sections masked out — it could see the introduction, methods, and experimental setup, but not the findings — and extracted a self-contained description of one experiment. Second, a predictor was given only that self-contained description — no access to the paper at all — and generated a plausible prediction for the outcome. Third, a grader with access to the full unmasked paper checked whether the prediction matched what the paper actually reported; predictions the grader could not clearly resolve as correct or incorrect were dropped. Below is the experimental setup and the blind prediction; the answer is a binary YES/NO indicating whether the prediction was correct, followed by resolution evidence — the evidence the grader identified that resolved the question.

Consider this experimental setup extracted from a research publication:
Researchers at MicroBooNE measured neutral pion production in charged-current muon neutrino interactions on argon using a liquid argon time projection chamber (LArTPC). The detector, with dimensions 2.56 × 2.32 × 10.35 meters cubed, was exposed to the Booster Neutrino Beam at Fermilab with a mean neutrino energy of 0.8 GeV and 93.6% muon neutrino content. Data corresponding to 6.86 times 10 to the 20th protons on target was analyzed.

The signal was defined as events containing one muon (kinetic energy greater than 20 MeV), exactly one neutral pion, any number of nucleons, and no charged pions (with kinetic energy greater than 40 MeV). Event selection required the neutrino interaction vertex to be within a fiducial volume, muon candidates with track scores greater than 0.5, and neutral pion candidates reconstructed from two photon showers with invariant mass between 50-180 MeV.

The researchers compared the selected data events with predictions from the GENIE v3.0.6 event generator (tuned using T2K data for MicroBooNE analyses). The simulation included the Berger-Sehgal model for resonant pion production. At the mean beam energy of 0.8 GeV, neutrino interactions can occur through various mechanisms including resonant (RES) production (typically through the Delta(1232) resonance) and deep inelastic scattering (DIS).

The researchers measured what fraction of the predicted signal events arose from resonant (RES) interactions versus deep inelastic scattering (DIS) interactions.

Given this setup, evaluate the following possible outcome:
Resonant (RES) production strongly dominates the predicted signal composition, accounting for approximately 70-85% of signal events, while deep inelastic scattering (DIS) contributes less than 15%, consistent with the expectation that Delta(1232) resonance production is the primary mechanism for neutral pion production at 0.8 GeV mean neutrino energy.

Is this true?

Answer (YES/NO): YES